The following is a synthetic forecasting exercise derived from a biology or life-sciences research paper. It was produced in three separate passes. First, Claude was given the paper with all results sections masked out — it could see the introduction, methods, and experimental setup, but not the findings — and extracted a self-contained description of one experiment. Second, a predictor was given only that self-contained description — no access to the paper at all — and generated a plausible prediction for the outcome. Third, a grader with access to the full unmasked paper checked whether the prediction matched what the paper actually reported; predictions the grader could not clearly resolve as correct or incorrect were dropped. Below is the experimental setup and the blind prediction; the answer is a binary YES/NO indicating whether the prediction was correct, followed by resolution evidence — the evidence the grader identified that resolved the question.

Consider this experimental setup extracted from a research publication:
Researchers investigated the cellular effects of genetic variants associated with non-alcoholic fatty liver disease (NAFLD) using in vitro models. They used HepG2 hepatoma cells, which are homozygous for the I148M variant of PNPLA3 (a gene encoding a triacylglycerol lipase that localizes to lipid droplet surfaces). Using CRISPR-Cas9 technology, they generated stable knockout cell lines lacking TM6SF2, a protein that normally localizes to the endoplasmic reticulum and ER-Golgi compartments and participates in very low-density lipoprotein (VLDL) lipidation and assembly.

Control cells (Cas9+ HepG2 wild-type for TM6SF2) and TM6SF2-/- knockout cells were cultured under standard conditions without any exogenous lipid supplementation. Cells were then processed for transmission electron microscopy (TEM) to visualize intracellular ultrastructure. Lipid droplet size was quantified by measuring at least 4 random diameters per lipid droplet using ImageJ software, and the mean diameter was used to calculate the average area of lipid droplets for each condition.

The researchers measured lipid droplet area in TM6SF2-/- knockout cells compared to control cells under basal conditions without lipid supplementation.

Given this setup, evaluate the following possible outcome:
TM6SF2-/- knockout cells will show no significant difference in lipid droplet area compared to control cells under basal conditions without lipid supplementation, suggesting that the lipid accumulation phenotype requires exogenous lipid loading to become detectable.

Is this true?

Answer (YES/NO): NO